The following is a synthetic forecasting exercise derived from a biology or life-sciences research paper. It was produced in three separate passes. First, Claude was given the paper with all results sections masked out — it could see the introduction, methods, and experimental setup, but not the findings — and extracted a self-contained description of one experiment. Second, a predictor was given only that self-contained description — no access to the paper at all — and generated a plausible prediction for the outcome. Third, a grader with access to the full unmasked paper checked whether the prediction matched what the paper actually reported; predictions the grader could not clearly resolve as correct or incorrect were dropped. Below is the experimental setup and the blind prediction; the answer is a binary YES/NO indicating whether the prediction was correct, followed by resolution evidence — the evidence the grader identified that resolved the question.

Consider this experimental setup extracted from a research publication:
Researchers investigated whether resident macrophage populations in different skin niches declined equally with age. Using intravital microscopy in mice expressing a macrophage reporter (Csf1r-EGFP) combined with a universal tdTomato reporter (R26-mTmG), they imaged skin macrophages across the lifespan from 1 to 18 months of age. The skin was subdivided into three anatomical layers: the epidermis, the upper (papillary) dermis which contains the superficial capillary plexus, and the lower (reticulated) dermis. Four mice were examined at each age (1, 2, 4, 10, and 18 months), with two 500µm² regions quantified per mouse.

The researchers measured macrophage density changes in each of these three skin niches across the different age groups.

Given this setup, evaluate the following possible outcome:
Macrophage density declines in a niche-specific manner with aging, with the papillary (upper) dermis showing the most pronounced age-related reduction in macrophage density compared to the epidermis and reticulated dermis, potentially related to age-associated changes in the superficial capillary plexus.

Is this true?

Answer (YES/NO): YES